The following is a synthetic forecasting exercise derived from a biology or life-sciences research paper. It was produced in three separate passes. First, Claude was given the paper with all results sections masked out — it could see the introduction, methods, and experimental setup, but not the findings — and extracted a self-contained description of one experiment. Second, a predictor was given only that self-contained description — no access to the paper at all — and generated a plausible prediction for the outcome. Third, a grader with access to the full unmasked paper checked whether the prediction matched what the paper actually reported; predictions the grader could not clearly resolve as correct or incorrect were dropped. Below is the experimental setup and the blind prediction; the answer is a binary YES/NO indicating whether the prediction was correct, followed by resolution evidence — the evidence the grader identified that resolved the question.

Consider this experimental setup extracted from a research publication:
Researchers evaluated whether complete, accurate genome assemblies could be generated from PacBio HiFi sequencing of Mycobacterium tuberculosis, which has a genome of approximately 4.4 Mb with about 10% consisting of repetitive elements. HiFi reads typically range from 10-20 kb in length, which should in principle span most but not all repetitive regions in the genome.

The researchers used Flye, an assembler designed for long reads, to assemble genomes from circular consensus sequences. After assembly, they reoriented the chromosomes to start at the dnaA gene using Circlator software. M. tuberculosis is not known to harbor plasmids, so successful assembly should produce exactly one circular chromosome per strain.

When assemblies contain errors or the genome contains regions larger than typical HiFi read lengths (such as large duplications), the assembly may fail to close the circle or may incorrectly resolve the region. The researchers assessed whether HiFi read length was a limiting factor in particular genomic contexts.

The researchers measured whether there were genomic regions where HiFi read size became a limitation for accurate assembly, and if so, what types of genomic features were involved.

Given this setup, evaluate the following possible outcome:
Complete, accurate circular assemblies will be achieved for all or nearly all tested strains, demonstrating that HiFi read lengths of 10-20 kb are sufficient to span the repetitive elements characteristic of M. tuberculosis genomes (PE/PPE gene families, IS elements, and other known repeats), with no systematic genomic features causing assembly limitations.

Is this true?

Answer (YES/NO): NO